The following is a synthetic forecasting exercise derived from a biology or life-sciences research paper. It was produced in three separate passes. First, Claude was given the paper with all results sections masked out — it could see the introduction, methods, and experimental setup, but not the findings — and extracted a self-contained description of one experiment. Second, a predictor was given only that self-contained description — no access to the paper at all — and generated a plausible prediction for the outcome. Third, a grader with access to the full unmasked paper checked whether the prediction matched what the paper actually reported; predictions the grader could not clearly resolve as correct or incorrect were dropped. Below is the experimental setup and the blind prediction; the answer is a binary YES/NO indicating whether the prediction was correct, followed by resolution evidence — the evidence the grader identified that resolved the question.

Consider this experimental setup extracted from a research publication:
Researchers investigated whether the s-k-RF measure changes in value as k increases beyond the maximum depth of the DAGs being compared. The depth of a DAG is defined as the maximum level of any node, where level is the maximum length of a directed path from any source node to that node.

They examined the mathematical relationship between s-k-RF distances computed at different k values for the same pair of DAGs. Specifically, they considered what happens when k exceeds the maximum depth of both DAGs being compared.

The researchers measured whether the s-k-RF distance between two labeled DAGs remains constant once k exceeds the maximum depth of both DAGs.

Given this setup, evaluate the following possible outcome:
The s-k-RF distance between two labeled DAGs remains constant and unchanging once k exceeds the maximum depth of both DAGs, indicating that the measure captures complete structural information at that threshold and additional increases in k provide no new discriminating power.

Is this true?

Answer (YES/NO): YES